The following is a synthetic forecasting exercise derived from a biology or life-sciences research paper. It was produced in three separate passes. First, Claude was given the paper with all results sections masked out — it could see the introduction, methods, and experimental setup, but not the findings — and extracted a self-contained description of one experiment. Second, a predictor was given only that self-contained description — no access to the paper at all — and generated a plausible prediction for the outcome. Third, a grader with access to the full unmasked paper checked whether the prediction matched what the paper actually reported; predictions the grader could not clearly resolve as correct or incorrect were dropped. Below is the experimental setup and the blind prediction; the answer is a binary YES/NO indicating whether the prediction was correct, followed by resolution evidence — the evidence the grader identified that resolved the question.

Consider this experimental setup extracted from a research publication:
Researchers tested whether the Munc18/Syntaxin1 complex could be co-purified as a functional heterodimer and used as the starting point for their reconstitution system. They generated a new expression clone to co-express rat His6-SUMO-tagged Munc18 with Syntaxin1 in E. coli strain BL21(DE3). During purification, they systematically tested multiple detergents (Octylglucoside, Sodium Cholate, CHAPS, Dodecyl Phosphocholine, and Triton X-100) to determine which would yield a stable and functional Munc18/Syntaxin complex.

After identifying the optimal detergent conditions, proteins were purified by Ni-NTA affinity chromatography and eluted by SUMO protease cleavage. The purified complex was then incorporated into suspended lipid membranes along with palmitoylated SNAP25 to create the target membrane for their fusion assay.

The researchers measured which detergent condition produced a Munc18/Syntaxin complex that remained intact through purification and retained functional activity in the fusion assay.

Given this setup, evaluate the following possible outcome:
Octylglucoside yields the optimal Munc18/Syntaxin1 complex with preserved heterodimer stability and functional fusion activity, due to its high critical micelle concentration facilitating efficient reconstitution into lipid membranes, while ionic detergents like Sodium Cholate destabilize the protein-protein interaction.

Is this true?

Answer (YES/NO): NO